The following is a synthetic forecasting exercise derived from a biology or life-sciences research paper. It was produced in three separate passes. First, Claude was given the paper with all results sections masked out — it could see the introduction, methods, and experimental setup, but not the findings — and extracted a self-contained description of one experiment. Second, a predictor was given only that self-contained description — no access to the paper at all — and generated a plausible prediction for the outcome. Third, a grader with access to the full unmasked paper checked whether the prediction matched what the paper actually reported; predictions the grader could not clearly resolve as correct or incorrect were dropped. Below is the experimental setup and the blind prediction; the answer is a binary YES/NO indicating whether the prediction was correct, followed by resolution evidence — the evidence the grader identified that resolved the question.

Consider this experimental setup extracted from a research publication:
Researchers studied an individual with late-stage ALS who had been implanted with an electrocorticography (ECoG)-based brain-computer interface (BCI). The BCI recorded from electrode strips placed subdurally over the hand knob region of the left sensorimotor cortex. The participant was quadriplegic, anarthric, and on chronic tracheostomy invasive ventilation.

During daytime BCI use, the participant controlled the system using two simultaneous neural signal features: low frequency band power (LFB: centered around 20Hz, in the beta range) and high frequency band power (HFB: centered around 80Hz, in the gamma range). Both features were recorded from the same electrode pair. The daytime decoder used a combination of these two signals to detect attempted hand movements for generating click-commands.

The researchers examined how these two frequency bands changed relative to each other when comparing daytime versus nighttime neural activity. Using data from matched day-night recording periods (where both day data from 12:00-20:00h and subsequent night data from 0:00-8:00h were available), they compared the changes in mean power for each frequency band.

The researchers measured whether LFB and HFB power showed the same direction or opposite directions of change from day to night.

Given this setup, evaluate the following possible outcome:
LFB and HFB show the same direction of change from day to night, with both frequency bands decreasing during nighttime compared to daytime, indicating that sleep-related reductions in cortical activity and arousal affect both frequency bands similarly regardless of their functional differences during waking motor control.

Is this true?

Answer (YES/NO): NO